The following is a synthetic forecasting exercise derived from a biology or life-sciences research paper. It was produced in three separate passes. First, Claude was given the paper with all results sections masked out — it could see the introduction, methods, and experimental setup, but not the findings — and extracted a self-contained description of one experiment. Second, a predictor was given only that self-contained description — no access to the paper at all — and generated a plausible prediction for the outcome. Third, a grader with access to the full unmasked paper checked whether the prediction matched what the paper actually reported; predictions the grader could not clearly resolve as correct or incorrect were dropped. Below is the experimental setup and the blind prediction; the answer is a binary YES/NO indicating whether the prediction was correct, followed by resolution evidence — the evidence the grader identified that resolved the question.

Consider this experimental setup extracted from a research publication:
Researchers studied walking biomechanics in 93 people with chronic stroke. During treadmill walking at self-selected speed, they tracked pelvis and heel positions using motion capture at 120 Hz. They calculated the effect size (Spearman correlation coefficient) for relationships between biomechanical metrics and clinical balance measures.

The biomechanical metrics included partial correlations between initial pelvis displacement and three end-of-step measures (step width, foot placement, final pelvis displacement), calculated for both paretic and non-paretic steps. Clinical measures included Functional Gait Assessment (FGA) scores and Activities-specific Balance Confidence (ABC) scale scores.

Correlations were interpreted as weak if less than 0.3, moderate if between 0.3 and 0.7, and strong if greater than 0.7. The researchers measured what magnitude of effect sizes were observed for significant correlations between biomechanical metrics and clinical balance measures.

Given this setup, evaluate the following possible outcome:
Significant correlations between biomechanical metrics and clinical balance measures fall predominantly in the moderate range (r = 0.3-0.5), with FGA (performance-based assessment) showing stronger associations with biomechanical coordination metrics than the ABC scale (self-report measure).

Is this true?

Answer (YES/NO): NO